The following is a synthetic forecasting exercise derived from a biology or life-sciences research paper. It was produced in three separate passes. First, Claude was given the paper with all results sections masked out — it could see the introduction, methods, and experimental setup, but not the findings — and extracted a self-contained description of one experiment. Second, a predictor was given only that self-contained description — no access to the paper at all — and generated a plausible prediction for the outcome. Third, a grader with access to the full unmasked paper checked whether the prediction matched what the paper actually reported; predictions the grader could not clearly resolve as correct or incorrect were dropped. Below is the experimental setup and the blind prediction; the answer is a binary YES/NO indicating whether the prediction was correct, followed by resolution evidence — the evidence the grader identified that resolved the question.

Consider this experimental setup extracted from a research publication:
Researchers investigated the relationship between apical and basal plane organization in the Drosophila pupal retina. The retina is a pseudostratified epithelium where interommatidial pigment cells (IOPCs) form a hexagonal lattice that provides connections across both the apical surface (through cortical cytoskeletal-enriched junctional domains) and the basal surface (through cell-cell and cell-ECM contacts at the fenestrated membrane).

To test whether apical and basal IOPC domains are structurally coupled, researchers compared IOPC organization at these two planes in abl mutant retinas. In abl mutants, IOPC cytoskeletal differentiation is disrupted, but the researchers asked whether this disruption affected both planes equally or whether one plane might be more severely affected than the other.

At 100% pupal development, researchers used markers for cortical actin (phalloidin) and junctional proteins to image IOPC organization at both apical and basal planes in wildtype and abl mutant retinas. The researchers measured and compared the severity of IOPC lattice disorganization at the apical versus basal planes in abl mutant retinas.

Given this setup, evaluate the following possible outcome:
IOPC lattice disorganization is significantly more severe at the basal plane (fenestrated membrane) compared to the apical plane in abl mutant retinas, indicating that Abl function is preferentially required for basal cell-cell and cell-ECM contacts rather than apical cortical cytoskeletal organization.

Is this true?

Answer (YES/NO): NO